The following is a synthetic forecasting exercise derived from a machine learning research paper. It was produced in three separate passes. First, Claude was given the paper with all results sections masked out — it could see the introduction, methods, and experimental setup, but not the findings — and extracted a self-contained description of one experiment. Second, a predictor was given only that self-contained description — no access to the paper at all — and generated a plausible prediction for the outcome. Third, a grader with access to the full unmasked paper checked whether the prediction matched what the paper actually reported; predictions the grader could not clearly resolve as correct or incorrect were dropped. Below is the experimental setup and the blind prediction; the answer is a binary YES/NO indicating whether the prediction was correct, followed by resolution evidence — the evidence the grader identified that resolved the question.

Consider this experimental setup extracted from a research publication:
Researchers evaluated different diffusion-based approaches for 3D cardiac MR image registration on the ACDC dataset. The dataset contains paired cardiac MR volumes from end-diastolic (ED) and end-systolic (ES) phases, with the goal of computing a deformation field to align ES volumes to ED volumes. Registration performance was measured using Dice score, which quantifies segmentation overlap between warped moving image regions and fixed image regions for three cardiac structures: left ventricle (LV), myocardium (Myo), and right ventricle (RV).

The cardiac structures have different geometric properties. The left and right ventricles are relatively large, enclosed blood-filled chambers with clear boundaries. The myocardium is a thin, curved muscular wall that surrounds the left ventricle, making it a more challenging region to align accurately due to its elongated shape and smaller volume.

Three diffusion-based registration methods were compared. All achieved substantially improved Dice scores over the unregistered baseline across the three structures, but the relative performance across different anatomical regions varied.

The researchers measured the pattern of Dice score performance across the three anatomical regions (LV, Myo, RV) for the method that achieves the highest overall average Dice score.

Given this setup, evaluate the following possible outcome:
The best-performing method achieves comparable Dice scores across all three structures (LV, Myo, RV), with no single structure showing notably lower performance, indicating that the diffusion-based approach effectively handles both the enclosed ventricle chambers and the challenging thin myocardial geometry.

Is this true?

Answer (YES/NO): NO